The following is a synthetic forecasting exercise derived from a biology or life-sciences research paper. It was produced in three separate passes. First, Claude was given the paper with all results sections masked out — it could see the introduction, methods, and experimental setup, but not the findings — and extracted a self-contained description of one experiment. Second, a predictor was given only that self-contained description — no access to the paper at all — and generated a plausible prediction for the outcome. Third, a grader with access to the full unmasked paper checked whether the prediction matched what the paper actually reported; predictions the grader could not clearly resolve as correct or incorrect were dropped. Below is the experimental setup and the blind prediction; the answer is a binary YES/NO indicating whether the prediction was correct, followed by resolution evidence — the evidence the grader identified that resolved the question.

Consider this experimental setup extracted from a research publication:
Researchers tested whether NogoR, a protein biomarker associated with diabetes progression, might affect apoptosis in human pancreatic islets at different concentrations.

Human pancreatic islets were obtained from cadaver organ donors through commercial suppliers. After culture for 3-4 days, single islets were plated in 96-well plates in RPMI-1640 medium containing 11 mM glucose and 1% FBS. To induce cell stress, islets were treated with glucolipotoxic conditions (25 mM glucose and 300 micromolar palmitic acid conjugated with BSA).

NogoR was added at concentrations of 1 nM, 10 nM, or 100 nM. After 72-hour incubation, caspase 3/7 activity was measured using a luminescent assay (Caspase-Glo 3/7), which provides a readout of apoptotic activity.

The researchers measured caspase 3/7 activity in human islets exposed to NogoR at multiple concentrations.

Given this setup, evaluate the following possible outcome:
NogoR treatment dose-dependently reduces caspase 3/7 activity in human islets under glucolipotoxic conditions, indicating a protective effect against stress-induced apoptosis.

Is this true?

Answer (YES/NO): NO